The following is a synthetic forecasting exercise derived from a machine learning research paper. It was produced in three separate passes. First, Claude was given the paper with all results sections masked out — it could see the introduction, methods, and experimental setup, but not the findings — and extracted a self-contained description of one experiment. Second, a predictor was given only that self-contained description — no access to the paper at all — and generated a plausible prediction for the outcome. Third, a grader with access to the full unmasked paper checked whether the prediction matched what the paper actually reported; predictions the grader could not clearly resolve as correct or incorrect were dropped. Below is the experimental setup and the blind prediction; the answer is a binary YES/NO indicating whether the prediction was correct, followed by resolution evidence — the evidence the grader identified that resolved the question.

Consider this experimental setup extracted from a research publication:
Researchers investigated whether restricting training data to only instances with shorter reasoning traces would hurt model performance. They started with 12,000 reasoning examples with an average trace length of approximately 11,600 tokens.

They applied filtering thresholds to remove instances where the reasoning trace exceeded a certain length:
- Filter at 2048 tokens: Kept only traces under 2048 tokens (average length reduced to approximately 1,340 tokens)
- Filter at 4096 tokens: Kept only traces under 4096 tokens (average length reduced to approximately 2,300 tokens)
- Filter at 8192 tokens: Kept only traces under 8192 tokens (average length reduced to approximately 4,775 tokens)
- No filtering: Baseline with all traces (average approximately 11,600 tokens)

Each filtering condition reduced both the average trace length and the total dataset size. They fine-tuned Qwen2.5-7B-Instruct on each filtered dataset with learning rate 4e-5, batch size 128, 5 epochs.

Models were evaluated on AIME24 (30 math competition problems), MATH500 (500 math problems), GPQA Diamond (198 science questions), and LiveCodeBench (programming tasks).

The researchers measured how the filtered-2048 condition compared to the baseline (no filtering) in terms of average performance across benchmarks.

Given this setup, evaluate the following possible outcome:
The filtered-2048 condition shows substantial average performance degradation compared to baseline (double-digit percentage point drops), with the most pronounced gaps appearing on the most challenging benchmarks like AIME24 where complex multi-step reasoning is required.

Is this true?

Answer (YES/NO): YES